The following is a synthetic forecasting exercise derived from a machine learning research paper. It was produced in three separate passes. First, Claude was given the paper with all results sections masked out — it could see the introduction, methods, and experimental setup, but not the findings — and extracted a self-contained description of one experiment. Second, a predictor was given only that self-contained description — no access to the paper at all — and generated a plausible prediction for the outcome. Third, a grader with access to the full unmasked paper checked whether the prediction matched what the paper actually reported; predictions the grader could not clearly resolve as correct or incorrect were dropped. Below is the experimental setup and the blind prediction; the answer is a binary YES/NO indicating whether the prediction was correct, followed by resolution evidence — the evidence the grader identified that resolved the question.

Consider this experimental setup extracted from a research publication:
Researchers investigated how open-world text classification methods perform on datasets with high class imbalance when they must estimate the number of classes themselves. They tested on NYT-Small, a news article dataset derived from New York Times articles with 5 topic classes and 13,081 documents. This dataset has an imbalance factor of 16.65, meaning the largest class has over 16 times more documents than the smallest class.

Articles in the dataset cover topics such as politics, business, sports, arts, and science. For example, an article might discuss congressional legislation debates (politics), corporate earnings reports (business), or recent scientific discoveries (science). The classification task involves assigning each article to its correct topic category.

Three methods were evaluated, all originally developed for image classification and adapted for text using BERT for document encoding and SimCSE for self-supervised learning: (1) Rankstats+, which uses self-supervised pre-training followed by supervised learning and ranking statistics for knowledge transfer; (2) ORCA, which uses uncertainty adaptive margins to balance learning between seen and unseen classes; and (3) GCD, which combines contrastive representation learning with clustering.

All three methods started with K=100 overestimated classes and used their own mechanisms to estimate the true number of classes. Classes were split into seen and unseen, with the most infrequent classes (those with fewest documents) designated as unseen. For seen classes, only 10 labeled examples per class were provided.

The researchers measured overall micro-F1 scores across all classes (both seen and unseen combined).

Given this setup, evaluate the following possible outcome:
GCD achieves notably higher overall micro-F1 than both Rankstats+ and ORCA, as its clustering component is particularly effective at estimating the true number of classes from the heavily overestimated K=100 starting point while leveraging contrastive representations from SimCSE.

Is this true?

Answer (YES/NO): YES